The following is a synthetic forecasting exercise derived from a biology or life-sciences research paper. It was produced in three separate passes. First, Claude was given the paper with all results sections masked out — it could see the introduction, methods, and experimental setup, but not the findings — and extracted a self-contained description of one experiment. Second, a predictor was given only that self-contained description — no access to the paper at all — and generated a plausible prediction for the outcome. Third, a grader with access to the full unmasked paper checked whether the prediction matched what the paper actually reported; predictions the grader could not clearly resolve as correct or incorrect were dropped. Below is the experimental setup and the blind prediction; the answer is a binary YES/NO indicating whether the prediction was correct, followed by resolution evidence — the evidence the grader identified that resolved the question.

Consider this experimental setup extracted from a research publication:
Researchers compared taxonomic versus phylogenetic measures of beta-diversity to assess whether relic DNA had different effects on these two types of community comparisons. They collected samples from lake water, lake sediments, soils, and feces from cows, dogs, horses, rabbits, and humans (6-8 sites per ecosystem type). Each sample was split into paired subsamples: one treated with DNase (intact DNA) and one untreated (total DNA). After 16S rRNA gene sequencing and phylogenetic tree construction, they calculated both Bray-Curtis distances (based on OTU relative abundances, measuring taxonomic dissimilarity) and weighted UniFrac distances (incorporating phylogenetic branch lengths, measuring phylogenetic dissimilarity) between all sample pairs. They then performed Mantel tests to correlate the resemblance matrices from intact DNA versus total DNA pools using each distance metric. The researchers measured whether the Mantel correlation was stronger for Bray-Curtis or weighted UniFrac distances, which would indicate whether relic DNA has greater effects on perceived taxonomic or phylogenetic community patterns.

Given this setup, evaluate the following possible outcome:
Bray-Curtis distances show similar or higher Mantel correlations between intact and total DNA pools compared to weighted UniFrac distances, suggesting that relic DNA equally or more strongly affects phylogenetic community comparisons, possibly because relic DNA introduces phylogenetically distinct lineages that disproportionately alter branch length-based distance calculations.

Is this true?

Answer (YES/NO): NO